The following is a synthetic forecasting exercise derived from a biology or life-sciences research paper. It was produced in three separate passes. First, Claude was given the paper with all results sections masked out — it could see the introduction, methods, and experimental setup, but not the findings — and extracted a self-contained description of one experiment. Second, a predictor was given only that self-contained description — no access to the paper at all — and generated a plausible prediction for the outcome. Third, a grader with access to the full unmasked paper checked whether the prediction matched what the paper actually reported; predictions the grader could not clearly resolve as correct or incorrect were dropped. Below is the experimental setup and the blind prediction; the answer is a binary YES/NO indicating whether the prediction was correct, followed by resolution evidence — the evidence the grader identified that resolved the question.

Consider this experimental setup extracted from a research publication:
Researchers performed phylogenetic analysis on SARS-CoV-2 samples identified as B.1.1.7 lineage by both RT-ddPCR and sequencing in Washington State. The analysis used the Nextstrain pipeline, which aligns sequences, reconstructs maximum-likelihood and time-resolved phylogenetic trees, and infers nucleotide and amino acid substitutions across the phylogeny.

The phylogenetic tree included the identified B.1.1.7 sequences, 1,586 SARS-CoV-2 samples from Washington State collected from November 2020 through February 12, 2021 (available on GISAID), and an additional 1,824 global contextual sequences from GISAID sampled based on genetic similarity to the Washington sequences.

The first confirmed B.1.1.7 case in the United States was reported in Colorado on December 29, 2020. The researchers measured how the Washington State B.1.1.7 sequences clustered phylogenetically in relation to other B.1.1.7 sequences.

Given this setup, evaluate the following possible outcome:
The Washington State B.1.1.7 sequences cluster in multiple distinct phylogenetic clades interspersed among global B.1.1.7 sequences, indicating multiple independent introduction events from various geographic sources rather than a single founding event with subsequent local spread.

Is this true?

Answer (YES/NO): YES